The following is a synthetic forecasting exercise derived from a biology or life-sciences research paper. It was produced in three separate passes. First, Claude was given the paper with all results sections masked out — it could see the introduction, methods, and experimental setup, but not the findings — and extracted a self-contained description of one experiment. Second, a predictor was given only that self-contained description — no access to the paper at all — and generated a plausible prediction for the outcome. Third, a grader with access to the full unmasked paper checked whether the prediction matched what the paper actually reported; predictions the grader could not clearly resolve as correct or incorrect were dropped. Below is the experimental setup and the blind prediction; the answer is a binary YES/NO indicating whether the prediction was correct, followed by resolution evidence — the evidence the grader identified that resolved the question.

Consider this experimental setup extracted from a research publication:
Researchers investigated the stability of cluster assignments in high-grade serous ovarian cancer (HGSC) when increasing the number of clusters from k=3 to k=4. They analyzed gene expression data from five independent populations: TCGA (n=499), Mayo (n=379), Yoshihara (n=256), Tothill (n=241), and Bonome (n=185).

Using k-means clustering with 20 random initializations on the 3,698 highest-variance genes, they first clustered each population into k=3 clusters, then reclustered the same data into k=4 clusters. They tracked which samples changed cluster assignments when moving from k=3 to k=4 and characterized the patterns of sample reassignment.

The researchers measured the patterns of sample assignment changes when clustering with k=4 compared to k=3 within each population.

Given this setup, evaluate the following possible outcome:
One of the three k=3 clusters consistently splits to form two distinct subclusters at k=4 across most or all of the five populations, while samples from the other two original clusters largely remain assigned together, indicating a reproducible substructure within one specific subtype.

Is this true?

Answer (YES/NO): YES